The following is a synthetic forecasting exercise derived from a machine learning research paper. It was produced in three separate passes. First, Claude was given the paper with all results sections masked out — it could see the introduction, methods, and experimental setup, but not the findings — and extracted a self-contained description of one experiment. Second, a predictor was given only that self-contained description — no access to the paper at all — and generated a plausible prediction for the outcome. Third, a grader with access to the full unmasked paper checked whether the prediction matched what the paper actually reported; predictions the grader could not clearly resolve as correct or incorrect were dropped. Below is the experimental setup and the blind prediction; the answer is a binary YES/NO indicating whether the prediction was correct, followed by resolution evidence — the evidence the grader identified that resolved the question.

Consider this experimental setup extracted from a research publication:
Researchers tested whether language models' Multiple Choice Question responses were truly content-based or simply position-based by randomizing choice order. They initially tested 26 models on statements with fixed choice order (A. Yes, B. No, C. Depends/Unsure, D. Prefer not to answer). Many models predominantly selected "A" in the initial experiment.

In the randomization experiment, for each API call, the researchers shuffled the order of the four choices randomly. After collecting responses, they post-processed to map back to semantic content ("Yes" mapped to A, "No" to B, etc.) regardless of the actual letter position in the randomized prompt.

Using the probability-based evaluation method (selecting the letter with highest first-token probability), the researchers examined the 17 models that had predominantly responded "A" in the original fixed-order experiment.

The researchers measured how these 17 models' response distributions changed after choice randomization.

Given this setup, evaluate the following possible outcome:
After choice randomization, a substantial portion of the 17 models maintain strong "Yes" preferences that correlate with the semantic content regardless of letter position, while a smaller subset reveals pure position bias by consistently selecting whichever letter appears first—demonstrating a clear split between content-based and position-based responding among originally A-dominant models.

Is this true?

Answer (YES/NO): NO